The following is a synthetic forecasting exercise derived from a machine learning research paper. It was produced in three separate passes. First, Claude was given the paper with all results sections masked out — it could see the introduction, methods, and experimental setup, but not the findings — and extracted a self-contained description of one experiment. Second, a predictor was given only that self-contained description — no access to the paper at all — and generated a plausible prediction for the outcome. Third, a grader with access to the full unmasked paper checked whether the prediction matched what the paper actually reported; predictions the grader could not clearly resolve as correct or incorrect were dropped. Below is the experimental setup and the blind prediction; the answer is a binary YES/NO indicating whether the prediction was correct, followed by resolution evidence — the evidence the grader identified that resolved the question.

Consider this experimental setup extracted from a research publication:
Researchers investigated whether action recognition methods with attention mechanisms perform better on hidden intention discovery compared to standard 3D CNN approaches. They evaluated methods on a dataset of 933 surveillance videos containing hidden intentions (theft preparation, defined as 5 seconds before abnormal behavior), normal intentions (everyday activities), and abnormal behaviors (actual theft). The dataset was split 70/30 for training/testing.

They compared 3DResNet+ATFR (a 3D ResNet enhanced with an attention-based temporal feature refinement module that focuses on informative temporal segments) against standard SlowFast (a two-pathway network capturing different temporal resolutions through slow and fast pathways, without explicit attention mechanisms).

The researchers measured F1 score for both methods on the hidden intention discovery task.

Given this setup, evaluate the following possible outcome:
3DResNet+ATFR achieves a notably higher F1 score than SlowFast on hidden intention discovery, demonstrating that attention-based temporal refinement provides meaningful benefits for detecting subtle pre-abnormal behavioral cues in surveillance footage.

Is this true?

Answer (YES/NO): YES